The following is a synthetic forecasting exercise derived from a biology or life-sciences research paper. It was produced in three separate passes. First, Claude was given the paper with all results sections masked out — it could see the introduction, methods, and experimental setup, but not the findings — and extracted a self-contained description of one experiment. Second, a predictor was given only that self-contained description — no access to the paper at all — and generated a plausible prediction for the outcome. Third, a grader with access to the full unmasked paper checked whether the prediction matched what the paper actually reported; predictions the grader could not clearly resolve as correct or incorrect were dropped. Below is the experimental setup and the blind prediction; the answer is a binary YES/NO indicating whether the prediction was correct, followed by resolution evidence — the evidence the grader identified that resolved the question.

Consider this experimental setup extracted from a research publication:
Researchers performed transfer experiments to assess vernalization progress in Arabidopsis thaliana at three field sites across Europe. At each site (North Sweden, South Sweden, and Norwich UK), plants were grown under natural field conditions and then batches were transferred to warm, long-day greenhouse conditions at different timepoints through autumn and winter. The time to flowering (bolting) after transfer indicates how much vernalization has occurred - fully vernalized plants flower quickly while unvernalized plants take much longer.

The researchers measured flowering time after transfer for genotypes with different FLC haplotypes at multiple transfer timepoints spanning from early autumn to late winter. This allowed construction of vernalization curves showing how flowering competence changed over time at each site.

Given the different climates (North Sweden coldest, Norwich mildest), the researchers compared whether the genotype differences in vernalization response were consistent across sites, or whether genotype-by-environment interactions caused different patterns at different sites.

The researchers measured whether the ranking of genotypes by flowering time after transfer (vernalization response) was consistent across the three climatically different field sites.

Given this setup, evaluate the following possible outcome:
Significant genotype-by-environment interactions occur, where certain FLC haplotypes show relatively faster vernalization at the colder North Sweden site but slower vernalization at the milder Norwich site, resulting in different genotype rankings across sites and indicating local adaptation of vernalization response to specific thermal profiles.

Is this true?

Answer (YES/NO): NO